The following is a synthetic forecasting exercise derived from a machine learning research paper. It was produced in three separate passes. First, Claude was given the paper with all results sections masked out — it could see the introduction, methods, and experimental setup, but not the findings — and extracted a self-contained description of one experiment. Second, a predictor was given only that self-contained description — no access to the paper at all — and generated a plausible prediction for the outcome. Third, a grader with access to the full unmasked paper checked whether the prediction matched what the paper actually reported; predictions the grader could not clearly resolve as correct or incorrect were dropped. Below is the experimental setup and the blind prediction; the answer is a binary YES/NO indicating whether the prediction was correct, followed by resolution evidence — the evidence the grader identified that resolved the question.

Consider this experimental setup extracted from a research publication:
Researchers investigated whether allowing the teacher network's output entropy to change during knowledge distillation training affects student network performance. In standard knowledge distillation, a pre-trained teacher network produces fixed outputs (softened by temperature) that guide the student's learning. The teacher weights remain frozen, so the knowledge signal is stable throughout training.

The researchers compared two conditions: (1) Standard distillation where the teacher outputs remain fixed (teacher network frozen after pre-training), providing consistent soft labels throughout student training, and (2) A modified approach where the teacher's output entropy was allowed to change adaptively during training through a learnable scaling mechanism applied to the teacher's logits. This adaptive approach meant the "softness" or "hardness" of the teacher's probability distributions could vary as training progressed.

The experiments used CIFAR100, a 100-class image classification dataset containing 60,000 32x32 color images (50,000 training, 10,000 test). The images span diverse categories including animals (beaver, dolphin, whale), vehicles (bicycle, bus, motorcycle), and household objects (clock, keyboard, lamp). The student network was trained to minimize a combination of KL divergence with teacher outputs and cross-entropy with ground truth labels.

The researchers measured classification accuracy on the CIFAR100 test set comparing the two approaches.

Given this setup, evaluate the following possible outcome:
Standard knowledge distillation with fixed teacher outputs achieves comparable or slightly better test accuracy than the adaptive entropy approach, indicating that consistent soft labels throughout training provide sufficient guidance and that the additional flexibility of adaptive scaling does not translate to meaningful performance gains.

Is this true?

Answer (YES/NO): YES